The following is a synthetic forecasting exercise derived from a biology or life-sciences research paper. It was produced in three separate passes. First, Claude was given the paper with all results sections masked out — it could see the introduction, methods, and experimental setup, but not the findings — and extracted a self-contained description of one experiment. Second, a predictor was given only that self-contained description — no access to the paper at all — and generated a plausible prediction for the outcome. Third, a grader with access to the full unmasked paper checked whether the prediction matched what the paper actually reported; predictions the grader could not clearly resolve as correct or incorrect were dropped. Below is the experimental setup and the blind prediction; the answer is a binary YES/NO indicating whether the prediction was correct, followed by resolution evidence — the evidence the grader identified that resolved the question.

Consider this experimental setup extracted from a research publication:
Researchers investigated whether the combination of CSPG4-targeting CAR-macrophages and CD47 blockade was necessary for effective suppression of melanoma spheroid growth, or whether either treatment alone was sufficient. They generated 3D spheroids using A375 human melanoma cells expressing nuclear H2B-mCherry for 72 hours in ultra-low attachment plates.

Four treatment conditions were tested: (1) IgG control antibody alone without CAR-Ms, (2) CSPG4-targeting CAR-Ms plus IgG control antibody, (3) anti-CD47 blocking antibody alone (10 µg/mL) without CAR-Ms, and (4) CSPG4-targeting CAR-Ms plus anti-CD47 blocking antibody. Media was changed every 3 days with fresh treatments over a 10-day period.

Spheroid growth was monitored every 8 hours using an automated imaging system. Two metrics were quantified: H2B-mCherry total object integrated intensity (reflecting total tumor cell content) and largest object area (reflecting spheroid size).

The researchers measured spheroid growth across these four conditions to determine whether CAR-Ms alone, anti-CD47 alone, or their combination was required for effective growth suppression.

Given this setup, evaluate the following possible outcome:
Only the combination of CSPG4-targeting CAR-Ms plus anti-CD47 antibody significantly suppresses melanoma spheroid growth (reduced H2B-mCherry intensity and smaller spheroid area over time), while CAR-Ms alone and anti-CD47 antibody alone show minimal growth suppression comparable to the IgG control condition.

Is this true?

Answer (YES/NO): NO